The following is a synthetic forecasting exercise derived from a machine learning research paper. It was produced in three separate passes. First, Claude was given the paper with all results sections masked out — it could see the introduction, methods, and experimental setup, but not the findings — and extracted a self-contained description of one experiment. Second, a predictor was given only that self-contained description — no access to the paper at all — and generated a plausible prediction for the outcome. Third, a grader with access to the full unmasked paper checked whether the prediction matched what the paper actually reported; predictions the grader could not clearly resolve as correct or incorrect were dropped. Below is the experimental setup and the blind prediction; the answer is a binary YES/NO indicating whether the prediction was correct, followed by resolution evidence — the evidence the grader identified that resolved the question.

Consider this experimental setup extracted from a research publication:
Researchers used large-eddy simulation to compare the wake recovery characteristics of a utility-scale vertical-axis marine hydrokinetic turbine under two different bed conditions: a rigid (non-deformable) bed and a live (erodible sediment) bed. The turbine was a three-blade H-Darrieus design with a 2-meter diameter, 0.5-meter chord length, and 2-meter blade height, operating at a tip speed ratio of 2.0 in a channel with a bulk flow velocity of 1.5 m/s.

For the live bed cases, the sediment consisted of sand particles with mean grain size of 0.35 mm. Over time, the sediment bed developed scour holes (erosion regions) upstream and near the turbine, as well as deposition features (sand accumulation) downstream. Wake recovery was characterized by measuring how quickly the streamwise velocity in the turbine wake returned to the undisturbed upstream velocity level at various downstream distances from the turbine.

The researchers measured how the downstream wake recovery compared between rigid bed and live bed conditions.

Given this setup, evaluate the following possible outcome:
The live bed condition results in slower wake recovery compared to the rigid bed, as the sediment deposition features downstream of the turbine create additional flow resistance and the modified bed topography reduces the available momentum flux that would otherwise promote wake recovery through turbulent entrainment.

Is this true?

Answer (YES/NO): NO